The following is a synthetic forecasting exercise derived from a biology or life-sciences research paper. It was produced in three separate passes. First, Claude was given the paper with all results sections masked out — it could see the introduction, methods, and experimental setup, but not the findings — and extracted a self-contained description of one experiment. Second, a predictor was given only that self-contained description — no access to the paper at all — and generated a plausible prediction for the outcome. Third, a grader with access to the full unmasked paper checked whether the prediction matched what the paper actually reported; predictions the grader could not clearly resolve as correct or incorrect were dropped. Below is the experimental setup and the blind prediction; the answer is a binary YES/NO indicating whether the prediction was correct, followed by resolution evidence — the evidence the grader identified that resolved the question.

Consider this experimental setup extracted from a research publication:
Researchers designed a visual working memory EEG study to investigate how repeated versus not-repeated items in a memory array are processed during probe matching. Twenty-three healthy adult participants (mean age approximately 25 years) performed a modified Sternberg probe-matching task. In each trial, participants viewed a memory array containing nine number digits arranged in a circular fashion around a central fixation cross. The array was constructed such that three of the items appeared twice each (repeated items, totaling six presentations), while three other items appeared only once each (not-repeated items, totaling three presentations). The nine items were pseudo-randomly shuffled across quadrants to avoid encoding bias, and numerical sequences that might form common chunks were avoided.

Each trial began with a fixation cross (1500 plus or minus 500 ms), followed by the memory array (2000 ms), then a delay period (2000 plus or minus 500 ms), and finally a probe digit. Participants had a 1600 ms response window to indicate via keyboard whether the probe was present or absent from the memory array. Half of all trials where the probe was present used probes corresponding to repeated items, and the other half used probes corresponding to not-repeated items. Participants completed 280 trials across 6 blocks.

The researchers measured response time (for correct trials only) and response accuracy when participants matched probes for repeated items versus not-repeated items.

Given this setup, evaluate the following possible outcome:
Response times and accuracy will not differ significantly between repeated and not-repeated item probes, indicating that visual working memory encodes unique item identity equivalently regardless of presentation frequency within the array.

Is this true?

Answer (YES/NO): NO